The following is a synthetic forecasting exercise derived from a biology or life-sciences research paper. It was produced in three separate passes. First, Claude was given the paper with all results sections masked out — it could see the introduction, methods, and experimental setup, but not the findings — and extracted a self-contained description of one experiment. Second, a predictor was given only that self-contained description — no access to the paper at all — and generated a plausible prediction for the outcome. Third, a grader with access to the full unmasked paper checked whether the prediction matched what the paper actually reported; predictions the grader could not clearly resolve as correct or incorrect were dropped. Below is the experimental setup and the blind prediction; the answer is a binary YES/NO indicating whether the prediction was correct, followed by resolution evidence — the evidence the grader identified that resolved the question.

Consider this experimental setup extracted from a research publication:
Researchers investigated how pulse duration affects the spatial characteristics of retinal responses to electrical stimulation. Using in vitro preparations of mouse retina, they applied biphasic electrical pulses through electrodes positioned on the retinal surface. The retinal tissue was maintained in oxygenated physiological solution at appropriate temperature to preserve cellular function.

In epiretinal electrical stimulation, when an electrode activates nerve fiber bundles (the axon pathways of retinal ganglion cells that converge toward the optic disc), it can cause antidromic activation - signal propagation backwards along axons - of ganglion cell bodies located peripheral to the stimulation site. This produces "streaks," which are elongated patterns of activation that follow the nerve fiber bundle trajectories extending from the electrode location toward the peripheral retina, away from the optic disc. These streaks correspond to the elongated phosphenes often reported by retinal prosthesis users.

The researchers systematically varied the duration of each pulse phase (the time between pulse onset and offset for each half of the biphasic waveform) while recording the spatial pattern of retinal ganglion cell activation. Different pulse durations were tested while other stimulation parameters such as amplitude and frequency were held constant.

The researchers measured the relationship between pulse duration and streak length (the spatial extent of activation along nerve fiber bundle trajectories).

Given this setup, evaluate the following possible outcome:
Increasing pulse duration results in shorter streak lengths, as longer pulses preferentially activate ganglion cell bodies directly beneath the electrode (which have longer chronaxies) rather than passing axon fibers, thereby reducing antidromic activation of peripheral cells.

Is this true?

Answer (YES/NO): YES